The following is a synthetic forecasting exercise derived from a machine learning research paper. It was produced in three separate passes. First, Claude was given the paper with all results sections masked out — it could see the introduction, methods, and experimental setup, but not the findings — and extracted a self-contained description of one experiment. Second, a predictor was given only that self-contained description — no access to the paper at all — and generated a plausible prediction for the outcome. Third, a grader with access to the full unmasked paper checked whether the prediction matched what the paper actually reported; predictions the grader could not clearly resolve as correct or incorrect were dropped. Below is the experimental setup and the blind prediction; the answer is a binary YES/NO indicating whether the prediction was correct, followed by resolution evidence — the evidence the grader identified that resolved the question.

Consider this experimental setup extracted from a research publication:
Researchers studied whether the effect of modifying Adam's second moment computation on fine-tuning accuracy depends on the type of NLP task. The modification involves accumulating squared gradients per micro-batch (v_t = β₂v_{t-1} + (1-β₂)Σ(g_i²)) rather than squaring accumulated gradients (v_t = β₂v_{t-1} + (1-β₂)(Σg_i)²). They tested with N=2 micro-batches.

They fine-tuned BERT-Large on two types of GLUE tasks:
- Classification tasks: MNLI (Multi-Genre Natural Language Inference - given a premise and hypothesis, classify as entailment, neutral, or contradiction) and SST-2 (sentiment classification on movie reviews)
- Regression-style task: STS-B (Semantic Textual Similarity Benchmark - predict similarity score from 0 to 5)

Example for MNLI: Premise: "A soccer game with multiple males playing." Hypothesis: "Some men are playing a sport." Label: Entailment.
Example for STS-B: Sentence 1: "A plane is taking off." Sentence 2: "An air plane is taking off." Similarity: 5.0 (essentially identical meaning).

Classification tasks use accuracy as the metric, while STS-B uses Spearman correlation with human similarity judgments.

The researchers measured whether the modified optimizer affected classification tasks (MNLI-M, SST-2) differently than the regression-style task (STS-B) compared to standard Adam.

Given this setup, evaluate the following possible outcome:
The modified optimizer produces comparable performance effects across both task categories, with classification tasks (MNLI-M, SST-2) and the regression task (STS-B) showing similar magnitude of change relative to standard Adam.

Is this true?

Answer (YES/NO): NO